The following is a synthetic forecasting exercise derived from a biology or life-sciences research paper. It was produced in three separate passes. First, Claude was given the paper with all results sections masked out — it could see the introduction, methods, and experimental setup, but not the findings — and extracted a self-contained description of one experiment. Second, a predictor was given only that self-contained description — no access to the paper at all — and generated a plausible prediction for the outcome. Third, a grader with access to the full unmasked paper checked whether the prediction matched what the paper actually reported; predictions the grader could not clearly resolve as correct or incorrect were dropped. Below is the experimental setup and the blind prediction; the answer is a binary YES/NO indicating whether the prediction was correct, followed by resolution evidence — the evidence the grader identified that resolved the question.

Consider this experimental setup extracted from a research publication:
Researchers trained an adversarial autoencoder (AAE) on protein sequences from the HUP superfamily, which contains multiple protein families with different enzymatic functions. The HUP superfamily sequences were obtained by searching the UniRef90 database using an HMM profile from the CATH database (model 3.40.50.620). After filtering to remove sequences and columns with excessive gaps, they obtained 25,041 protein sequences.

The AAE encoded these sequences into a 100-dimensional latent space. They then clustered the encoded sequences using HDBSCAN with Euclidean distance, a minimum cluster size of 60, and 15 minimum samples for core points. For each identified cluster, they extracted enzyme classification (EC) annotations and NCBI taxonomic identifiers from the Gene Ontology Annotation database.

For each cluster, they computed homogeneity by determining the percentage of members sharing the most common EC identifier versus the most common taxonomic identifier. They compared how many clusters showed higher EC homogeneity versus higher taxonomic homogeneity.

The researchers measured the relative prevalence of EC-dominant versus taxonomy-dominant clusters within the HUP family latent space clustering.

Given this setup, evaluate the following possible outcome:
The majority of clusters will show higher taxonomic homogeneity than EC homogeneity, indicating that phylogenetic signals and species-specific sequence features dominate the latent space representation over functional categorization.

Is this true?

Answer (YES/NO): NO